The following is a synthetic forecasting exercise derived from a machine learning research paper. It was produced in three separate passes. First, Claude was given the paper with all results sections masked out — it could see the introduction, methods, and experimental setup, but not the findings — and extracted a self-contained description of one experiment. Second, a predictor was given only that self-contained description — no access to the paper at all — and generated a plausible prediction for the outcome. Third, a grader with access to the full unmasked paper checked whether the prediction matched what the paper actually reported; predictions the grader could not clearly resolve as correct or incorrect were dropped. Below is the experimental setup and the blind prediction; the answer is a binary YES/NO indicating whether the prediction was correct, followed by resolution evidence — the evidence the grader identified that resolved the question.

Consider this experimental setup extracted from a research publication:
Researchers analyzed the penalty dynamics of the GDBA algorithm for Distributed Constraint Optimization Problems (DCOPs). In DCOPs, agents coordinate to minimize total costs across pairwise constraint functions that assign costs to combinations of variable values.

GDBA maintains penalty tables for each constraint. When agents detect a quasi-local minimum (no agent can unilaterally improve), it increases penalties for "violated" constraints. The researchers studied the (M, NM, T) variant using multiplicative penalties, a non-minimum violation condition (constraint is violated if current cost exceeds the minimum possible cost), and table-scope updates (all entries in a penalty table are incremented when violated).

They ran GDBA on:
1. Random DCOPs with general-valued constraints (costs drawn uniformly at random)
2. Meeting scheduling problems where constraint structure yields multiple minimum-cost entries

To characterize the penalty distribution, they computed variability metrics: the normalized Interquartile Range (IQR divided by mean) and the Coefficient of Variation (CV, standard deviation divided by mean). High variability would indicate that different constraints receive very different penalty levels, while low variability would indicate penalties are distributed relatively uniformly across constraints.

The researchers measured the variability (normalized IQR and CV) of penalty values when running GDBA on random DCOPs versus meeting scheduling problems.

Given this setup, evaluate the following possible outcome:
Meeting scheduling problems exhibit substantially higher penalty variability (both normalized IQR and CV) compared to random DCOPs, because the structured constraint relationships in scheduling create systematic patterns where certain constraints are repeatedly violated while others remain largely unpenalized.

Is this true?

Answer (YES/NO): YES